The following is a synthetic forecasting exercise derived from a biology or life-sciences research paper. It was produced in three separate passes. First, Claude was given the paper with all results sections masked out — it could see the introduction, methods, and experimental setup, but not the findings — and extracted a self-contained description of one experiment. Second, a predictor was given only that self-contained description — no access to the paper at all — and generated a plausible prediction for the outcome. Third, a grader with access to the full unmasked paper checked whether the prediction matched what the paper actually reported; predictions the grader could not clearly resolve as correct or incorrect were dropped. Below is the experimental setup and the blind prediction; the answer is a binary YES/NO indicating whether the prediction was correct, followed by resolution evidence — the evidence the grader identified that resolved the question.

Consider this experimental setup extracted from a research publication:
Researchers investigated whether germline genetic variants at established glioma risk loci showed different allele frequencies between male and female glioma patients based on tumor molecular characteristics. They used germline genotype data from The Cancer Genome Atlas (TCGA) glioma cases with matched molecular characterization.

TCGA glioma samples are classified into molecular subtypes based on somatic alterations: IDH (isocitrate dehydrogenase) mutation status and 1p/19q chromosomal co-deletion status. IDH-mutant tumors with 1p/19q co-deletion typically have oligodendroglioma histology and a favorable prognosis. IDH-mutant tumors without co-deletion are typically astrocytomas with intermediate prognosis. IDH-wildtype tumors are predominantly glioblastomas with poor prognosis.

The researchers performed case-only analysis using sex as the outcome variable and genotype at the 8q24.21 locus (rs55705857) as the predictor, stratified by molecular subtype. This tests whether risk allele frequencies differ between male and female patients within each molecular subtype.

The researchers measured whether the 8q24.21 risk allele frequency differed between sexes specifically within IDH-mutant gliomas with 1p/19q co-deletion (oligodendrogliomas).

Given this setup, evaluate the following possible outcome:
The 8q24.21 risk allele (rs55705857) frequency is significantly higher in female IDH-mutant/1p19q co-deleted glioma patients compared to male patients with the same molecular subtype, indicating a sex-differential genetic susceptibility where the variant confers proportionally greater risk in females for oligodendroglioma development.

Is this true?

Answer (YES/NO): NO